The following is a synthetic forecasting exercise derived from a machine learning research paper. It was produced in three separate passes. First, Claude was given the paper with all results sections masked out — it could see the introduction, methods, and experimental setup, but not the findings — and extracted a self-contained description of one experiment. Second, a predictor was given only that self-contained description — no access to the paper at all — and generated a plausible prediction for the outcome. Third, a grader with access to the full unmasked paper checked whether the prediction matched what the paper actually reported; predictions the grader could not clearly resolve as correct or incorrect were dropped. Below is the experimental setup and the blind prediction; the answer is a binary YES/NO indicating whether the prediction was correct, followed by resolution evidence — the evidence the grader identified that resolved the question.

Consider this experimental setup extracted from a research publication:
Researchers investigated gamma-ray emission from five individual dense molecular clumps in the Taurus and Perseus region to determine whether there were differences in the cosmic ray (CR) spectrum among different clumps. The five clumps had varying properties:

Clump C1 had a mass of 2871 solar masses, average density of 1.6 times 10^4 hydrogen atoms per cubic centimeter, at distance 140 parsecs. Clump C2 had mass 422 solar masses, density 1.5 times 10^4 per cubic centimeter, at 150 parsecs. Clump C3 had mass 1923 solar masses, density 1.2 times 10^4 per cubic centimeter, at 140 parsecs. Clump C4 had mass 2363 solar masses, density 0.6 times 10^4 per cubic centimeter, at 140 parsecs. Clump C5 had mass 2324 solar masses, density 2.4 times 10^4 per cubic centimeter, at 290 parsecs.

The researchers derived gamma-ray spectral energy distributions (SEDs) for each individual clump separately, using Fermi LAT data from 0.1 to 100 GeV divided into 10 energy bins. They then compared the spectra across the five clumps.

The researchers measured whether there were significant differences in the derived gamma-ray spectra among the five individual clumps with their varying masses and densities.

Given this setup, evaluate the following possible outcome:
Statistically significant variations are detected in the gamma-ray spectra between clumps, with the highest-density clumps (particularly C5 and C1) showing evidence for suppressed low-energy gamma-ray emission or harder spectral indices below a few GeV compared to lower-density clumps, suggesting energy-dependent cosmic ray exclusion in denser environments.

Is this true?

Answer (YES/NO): NO